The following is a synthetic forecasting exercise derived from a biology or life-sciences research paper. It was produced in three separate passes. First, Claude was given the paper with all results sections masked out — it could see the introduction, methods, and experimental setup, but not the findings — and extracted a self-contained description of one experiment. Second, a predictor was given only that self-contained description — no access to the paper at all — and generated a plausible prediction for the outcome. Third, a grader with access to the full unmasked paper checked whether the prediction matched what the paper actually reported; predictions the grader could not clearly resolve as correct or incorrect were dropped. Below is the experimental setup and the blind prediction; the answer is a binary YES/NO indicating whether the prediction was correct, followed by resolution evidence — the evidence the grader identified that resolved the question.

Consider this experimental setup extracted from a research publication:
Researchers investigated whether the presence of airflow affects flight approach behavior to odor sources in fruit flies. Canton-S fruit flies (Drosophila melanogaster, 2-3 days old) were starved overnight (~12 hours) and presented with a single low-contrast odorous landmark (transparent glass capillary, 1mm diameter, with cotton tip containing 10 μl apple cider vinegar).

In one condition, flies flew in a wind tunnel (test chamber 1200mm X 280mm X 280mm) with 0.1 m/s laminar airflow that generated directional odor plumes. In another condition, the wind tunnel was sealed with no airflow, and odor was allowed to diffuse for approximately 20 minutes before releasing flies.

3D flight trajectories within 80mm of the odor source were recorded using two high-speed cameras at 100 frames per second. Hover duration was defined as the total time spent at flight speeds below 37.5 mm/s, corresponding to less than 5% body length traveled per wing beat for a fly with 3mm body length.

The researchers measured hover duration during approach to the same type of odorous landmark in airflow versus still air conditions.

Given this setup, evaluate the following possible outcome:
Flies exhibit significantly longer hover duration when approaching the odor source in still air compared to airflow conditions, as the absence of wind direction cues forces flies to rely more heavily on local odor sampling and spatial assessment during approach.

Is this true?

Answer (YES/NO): NO